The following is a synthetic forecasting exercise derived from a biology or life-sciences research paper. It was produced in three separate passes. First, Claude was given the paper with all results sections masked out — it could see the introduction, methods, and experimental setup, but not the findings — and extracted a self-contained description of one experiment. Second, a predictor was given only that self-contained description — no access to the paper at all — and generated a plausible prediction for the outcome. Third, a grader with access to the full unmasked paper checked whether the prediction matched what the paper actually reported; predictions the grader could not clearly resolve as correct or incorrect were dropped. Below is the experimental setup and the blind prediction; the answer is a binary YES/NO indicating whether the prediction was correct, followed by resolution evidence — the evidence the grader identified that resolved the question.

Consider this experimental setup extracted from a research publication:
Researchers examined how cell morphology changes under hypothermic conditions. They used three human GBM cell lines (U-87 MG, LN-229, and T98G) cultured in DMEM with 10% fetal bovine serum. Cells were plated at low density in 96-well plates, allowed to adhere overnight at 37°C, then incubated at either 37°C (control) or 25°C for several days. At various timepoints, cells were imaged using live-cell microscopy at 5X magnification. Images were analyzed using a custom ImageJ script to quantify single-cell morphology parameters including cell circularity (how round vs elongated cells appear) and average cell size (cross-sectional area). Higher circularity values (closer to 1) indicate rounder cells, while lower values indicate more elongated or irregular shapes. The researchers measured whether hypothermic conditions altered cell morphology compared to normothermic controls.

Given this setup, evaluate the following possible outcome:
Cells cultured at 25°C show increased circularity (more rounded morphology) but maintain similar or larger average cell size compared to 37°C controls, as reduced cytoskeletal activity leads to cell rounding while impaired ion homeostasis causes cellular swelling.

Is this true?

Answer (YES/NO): NO